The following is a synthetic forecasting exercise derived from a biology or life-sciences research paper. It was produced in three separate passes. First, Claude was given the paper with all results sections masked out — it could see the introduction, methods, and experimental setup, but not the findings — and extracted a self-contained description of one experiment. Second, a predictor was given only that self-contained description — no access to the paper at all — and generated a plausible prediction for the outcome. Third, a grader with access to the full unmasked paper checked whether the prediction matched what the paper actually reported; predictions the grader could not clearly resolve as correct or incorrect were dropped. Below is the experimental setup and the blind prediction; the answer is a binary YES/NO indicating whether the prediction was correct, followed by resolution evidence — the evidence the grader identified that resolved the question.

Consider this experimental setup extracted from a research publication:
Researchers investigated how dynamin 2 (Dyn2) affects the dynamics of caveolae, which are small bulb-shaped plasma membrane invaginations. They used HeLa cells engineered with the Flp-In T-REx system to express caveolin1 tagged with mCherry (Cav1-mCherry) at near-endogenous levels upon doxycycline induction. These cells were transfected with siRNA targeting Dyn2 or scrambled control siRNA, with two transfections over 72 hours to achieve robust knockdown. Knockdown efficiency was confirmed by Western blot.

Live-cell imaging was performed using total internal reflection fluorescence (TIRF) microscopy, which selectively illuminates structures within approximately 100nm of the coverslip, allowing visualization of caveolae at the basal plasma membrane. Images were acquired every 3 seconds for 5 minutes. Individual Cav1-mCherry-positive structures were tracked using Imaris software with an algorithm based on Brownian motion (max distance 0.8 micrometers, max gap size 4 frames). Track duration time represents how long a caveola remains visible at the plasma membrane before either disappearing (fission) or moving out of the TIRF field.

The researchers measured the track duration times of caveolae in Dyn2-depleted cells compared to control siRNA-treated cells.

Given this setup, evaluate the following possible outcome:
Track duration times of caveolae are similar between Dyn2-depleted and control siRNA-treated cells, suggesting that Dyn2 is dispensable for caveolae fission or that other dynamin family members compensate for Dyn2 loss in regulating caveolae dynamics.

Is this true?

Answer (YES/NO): NO